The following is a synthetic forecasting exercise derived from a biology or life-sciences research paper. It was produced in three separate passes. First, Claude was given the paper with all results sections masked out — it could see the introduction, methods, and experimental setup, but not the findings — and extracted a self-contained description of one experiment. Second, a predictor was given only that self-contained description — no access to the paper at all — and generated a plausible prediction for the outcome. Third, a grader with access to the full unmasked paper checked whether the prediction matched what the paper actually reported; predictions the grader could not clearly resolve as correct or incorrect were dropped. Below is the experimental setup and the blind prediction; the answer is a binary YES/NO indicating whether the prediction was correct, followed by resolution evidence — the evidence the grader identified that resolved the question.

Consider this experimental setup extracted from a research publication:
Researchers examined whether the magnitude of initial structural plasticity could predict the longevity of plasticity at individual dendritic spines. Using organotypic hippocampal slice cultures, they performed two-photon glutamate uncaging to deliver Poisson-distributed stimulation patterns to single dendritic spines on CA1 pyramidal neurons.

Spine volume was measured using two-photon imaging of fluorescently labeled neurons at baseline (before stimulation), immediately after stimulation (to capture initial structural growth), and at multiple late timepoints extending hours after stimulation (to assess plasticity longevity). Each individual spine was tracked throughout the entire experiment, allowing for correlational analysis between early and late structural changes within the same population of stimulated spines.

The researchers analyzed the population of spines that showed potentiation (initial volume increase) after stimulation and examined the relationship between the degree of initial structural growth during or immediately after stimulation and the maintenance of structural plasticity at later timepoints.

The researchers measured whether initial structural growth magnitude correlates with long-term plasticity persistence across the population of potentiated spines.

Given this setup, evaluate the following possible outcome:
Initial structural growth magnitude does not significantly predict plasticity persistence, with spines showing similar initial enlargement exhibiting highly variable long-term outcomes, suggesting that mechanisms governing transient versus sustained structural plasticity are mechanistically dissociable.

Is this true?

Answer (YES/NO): NO